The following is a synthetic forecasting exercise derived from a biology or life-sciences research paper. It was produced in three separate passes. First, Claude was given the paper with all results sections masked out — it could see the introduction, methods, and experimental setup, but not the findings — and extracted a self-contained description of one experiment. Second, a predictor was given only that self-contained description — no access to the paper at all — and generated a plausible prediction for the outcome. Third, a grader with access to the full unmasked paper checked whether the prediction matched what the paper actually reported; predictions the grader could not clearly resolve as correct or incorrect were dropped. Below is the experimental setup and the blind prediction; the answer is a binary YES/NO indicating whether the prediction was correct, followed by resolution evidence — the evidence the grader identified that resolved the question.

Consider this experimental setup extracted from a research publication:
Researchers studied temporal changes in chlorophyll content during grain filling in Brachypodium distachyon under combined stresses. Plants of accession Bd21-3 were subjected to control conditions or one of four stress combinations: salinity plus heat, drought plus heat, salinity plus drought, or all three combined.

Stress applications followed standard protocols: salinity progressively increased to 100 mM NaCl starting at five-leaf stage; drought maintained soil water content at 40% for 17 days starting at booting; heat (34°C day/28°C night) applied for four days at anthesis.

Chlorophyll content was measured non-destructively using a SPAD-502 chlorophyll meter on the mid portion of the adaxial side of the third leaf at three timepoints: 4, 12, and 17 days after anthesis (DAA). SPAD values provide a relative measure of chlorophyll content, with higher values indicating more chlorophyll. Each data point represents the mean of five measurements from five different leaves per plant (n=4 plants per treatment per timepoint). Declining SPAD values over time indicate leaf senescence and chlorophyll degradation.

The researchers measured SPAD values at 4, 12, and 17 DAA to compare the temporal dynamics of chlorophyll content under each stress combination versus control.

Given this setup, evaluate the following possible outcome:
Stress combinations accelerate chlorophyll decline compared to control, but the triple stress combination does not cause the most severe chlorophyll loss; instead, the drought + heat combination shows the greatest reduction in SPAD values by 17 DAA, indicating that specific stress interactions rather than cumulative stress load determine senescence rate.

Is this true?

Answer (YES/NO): YES